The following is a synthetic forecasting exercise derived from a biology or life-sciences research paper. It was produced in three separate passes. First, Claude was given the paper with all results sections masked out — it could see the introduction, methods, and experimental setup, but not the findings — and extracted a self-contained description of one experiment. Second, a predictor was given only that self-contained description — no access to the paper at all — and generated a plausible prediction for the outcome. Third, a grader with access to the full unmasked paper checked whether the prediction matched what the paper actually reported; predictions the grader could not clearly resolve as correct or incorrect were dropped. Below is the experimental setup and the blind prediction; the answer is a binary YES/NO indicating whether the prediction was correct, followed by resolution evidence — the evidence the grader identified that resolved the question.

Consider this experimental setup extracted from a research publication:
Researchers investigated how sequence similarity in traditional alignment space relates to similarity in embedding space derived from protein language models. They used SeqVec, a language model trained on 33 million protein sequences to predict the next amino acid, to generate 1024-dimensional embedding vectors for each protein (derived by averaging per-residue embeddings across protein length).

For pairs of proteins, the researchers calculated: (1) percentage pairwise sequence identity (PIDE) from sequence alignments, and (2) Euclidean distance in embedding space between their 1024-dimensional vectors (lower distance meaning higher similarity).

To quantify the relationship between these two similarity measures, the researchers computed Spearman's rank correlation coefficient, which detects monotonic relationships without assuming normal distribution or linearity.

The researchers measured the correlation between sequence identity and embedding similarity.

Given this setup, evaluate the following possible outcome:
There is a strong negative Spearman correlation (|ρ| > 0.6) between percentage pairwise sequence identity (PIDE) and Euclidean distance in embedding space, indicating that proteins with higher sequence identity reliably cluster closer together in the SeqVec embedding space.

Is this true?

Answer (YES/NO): NO